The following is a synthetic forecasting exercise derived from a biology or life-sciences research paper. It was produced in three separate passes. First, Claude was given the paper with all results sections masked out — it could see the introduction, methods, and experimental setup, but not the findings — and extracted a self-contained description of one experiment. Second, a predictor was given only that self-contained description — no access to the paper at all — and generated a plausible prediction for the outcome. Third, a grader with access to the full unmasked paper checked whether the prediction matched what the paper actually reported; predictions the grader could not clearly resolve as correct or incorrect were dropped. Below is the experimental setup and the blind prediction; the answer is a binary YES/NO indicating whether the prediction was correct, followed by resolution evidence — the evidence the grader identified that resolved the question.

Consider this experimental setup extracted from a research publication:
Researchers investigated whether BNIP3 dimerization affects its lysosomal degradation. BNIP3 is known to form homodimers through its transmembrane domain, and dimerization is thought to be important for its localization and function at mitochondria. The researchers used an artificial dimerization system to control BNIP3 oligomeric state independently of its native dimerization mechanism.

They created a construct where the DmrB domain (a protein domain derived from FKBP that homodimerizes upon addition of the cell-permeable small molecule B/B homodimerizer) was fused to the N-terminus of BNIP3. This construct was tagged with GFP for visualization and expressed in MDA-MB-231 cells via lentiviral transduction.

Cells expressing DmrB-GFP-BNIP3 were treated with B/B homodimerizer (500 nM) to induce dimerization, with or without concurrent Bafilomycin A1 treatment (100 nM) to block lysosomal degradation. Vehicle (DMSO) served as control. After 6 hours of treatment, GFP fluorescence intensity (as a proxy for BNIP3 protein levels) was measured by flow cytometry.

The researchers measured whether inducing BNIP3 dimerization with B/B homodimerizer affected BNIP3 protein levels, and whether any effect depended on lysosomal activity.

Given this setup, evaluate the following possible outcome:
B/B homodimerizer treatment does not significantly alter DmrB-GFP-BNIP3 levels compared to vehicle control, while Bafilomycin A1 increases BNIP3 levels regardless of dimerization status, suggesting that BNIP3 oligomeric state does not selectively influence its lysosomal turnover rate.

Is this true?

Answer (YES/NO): NO